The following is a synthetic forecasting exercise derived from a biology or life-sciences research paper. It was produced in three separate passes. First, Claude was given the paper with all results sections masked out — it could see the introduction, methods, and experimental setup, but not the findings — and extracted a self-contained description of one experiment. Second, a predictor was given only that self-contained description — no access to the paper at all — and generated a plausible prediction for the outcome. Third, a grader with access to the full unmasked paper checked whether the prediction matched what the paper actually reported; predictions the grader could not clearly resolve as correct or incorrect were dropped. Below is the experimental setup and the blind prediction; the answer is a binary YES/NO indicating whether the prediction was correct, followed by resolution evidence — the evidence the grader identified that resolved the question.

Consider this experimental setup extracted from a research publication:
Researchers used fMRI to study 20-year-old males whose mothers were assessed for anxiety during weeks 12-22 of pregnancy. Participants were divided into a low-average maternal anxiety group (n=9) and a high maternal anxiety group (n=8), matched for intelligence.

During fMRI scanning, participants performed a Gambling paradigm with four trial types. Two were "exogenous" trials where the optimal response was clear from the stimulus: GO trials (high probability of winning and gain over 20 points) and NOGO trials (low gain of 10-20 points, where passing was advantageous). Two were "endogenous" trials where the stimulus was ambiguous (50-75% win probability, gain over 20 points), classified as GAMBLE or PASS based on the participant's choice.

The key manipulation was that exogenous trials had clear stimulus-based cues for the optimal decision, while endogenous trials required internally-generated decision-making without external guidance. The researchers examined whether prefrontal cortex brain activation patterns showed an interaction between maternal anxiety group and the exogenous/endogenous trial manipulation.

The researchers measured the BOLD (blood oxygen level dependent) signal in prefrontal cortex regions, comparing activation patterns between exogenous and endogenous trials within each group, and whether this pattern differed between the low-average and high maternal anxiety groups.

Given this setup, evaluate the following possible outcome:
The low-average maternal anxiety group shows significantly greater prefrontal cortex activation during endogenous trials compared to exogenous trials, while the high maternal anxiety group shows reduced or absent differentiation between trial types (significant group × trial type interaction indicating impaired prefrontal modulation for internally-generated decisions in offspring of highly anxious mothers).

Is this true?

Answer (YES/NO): YES